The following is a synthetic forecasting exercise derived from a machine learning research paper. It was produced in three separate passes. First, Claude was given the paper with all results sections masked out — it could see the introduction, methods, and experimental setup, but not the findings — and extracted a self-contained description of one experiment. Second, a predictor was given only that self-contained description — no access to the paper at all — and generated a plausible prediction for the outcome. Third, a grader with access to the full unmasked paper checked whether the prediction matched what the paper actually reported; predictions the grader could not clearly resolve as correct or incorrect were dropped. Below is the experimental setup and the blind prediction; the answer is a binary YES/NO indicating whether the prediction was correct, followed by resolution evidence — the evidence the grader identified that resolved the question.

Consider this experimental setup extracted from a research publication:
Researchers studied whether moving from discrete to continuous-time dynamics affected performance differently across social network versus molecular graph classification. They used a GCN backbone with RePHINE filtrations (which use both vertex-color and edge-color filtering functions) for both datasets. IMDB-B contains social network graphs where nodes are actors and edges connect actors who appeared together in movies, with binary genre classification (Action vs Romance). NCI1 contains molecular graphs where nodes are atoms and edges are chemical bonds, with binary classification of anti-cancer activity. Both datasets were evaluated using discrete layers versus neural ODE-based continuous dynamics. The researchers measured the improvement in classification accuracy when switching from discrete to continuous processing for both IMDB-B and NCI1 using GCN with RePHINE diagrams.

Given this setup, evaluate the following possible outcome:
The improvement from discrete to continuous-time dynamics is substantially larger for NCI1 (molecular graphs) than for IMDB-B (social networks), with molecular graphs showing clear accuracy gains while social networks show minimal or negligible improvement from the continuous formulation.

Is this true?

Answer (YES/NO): NO